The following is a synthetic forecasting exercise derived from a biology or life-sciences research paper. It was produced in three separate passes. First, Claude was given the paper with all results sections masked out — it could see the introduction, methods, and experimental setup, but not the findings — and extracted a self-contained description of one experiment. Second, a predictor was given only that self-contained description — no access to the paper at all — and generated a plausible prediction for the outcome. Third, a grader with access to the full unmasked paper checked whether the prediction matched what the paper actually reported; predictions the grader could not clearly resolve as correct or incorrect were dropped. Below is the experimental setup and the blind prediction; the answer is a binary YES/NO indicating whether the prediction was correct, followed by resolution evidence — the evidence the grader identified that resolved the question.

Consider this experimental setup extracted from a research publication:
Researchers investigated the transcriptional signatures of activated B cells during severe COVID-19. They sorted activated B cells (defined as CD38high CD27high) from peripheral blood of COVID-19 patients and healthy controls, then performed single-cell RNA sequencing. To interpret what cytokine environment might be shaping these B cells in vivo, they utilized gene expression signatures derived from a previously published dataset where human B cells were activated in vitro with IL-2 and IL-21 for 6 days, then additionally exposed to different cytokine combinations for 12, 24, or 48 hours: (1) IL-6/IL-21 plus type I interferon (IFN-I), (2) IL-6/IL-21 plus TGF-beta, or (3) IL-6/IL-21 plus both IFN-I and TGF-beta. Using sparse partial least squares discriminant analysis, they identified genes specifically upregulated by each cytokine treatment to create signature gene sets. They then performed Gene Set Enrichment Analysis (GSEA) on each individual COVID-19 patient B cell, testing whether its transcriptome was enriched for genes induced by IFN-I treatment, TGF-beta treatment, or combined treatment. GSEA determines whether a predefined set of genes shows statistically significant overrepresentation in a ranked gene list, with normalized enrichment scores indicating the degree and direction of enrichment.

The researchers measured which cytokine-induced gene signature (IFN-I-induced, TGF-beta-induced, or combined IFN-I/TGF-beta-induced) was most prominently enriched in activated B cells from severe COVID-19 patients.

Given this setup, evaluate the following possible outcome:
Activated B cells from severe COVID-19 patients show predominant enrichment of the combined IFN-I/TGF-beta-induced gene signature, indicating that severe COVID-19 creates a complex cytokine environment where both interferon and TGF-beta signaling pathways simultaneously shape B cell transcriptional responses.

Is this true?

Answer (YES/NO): NO